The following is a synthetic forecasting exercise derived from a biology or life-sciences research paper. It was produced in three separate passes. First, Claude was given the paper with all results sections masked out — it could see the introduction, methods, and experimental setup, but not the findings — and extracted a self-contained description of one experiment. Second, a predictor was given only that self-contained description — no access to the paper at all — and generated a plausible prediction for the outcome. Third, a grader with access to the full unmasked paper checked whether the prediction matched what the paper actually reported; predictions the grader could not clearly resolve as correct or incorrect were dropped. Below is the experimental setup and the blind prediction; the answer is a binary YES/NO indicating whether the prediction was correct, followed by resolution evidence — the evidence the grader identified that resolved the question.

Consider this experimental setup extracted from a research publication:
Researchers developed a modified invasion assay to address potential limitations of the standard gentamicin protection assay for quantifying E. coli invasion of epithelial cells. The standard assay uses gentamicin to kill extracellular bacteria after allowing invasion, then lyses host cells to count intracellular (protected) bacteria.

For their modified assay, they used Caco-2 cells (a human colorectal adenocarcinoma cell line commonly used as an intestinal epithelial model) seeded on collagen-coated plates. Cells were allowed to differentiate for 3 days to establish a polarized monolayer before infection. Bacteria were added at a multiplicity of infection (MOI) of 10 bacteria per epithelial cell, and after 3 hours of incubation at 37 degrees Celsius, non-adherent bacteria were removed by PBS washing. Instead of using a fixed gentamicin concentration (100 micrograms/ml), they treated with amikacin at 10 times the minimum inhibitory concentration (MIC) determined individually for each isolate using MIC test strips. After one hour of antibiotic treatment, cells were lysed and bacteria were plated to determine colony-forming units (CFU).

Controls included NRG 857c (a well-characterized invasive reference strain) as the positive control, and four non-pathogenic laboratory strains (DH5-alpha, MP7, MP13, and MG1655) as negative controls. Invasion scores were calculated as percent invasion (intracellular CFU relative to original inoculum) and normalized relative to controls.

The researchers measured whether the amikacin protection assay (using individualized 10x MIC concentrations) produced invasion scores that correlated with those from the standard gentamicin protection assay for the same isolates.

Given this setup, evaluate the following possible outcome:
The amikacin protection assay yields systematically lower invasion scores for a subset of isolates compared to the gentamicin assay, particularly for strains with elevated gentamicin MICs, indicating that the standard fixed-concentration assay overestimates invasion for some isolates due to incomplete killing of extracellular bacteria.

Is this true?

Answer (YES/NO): YES